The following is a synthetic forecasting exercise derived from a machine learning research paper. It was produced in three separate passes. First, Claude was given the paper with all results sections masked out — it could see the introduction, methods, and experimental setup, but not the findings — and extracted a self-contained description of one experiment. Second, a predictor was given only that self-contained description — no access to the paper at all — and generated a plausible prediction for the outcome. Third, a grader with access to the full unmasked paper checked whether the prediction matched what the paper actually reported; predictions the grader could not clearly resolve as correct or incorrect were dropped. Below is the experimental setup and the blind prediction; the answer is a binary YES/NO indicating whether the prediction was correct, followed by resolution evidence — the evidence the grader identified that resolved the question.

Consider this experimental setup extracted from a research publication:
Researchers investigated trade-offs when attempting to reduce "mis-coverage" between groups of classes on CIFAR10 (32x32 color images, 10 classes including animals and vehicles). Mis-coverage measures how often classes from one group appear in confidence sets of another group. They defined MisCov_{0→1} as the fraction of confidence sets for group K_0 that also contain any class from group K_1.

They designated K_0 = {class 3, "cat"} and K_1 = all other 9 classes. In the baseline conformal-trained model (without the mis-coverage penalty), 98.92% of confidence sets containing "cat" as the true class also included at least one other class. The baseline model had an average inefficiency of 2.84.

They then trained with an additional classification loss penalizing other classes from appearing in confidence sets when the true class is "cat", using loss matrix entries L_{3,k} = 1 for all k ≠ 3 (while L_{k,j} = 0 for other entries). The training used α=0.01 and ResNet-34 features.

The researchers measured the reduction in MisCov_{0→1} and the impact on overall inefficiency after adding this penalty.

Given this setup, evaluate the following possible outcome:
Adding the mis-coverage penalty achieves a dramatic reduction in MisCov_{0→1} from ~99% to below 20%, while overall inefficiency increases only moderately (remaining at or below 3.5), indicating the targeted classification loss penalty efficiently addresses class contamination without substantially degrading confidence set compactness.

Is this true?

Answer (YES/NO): NO